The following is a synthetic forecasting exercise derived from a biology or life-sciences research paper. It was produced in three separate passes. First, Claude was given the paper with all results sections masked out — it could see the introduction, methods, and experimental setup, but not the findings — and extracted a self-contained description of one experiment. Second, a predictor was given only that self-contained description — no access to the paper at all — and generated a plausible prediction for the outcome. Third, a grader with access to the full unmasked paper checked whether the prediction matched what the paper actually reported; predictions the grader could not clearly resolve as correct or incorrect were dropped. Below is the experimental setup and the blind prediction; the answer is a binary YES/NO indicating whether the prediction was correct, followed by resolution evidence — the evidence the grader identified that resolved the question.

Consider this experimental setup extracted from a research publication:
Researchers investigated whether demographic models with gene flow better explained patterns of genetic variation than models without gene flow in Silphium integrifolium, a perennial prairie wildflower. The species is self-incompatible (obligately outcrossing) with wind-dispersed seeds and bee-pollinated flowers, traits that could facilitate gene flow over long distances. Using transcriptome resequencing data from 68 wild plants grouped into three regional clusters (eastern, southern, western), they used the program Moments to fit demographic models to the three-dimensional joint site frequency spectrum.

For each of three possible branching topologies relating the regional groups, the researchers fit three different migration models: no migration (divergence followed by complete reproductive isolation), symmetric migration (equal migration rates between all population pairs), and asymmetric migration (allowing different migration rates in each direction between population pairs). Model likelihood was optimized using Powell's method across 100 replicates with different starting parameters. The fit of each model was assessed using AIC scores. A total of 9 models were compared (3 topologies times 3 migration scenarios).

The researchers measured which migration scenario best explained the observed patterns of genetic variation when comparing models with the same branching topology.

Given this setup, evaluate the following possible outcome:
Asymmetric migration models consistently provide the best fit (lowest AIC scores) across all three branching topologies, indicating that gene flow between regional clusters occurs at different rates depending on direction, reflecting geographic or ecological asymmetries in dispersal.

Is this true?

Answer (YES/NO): NO